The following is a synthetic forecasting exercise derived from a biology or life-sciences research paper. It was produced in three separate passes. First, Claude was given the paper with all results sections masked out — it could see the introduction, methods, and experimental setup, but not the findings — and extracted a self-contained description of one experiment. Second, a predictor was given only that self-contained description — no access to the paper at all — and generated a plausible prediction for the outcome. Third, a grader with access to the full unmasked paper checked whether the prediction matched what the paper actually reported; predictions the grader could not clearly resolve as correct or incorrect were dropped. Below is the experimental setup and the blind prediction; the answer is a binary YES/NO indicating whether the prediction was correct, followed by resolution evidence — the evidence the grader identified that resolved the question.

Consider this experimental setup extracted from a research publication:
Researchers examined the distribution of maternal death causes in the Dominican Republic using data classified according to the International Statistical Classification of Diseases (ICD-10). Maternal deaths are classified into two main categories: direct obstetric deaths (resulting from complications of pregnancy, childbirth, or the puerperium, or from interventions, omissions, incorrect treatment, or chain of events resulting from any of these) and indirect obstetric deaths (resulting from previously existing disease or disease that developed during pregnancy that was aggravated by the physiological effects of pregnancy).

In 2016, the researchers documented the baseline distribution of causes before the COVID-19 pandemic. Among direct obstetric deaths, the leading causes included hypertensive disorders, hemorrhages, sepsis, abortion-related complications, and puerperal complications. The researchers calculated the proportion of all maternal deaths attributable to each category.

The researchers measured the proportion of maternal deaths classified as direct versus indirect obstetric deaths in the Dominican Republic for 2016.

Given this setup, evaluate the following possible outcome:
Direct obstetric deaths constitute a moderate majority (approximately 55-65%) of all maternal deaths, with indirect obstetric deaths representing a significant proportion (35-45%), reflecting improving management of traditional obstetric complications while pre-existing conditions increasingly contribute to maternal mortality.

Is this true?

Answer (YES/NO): NO